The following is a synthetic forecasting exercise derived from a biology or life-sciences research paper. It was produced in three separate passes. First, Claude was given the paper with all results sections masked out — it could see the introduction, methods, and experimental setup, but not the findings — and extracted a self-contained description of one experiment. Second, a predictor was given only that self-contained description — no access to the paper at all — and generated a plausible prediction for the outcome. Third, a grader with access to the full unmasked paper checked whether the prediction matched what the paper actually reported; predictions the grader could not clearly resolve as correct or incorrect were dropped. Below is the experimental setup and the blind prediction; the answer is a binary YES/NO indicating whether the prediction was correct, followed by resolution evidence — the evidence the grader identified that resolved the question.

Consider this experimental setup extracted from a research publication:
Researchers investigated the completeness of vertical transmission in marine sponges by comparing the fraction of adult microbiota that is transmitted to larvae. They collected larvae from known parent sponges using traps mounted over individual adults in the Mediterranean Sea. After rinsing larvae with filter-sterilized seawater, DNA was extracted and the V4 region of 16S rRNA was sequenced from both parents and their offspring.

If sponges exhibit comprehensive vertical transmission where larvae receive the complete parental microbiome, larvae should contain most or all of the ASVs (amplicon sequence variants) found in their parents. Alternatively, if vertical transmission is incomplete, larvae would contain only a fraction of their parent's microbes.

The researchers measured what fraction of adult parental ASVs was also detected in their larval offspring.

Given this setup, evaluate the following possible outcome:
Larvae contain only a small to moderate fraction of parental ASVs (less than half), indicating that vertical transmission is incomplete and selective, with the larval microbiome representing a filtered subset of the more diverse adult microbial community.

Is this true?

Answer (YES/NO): YES